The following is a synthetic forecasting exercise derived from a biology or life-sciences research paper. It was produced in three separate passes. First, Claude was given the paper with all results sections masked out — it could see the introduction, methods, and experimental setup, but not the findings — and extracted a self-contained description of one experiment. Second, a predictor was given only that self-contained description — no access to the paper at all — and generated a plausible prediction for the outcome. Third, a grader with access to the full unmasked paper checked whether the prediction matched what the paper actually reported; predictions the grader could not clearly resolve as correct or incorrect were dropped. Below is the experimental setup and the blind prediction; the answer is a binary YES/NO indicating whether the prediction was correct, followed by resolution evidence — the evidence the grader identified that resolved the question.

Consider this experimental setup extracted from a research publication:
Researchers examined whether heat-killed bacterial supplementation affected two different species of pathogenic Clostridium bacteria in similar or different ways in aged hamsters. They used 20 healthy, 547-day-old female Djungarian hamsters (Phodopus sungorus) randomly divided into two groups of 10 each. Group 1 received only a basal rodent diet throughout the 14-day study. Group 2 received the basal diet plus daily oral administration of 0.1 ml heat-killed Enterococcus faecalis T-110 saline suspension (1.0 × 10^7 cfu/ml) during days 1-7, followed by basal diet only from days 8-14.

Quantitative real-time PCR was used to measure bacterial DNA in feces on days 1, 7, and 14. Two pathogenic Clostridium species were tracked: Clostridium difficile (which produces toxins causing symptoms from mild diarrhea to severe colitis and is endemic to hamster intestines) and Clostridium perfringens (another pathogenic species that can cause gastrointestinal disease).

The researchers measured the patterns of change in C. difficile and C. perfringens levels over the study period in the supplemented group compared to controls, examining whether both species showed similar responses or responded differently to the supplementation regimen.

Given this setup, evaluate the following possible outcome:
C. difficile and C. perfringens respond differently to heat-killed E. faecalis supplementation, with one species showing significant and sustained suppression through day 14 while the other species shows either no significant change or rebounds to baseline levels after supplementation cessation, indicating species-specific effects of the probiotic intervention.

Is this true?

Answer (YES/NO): NO